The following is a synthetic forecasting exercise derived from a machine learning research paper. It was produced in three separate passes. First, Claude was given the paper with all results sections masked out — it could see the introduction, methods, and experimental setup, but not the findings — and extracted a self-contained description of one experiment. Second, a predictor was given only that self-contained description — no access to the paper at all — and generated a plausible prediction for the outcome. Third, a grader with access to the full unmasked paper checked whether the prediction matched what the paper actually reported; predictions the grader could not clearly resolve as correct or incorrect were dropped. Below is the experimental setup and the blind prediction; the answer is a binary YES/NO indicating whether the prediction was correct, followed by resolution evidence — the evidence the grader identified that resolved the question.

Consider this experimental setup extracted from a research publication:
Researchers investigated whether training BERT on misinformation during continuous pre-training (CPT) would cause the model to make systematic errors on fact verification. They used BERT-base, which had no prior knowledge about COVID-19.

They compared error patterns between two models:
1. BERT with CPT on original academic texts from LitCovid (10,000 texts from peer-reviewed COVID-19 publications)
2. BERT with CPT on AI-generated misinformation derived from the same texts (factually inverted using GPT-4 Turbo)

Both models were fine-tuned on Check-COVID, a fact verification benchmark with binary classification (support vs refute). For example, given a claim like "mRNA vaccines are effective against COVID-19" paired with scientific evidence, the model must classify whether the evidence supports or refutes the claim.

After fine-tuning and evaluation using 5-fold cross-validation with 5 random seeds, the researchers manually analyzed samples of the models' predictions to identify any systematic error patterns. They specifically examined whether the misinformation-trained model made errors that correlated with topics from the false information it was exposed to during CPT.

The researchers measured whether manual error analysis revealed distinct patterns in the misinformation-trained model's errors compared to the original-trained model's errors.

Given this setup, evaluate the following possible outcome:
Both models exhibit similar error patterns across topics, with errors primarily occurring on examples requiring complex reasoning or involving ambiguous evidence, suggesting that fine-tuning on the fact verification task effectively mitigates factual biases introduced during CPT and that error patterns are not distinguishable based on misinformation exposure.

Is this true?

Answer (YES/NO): NO